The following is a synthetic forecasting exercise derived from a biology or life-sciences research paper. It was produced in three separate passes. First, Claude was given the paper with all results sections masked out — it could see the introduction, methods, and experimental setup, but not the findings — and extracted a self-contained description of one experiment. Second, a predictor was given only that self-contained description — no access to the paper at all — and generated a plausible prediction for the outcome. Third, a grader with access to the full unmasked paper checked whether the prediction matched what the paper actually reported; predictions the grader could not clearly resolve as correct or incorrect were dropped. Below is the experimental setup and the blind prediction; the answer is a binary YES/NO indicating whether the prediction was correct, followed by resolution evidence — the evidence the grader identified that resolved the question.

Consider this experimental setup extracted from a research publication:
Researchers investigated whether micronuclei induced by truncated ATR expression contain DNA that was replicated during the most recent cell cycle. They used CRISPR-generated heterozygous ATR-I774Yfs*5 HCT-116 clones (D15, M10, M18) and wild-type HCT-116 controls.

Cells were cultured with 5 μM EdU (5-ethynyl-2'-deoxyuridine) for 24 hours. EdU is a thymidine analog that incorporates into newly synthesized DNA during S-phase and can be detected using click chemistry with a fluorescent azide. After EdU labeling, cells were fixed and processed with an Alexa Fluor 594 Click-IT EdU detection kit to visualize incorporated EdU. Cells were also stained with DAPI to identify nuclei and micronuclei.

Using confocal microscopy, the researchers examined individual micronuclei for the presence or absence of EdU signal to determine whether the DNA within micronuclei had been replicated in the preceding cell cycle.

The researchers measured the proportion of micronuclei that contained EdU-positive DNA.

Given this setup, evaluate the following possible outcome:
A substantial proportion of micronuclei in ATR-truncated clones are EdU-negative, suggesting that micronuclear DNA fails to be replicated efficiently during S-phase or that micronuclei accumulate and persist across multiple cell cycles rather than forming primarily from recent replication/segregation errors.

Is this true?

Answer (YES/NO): NO